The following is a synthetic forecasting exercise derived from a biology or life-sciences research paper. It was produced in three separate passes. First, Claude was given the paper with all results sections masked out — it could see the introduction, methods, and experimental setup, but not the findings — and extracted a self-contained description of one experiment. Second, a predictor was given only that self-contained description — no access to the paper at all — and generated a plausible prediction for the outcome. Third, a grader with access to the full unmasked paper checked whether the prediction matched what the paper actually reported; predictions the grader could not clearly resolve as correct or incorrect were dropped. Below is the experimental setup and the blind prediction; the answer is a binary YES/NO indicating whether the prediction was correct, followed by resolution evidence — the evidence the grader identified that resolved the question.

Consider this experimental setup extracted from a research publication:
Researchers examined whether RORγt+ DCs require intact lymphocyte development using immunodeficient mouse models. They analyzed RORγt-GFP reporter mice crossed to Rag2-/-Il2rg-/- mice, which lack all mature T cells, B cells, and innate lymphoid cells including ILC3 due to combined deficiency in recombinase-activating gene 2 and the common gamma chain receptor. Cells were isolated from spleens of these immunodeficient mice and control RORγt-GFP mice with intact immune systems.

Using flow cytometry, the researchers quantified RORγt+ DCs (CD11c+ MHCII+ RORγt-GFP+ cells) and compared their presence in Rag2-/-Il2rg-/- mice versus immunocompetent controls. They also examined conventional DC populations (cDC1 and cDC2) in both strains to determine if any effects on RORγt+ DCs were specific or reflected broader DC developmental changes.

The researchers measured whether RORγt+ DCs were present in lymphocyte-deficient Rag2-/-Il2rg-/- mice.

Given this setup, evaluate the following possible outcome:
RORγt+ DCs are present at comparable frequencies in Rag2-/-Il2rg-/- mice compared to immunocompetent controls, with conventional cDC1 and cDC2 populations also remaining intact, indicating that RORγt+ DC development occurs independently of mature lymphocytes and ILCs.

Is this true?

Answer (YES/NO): NO